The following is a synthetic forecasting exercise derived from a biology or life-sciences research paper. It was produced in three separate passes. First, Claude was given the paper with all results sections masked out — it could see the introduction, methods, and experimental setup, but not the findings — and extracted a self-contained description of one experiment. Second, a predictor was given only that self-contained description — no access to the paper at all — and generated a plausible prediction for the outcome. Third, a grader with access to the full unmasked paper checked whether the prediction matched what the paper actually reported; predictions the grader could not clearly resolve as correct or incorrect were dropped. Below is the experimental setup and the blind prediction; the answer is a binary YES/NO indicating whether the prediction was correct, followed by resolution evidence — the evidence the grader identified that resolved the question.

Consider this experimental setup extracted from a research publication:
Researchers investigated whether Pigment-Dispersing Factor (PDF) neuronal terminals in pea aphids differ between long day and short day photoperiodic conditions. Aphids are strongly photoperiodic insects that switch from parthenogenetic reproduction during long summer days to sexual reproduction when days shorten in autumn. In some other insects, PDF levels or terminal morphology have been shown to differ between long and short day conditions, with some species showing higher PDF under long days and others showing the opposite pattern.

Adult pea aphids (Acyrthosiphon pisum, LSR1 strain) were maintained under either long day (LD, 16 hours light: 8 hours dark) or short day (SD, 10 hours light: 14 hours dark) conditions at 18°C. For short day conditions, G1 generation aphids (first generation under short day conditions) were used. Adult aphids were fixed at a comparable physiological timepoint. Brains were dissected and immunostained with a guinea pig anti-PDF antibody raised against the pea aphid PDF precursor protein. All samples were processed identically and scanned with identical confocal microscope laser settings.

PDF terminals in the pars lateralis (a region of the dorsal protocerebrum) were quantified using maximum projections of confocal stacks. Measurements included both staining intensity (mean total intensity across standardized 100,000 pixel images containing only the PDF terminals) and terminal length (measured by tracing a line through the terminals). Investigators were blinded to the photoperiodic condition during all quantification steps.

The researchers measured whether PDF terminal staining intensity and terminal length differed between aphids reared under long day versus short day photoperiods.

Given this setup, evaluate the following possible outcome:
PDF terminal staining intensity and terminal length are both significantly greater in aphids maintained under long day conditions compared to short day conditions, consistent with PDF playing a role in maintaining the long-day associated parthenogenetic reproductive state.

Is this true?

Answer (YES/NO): NO